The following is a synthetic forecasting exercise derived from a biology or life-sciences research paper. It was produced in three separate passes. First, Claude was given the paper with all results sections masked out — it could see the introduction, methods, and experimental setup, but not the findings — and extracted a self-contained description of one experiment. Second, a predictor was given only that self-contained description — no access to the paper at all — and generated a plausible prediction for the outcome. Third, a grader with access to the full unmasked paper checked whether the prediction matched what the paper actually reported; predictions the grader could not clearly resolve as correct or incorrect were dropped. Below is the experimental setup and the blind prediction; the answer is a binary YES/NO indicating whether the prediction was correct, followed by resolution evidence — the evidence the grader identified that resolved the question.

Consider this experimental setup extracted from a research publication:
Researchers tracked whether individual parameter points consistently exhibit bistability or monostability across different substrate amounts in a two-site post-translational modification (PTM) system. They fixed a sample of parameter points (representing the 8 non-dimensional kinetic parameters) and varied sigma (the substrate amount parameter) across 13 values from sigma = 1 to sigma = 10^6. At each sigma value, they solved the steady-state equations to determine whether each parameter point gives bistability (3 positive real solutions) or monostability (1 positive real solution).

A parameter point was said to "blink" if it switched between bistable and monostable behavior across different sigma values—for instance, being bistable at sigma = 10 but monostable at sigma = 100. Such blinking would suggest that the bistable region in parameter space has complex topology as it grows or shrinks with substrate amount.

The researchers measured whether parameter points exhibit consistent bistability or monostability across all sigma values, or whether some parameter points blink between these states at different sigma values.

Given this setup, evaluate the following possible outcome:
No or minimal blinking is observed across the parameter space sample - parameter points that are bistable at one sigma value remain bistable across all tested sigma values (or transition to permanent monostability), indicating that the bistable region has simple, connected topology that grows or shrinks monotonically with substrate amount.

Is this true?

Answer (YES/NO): NO